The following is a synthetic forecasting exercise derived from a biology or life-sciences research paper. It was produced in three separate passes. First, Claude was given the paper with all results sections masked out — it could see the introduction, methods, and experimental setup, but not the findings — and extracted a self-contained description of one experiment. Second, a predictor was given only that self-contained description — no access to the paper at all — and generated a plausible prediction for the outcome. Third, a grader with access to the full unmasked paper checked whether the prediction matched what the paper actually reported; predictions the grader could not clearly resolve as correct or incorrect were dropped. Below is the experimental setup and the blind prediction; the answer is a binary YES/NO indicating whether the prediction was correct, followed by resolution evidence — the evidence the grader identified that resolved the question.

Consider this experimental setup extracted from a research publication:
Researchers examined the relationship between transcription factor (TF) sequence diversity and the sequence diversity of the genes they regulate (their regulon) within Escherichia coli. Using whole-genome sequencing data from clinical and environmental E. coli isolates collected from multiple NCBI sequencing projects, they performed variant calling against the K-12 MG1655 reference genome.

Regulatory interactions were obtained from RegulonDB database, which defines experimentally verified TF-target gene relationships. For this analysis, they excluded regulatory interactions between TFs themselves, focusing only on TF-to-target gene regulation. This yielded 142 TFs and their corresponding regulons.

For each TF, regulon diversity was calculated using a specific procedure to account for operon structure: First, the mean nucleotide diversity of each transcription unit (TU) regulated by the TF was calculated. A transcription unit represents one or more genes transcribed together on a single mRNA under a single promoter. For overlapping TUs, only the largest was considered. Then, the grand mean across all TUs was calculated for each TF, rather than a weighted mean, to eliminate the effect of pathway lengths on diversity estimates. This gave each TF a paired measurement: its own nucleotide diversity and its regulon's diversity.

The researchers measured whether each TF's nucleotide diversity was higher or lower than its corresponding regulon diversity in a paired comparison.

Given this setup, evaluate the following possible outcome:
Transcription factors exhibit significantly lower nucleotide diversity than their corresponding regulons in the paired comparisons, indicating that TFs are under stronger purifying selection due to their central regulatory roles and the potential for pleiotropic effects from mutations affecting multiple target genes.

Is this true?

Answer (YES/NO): YES